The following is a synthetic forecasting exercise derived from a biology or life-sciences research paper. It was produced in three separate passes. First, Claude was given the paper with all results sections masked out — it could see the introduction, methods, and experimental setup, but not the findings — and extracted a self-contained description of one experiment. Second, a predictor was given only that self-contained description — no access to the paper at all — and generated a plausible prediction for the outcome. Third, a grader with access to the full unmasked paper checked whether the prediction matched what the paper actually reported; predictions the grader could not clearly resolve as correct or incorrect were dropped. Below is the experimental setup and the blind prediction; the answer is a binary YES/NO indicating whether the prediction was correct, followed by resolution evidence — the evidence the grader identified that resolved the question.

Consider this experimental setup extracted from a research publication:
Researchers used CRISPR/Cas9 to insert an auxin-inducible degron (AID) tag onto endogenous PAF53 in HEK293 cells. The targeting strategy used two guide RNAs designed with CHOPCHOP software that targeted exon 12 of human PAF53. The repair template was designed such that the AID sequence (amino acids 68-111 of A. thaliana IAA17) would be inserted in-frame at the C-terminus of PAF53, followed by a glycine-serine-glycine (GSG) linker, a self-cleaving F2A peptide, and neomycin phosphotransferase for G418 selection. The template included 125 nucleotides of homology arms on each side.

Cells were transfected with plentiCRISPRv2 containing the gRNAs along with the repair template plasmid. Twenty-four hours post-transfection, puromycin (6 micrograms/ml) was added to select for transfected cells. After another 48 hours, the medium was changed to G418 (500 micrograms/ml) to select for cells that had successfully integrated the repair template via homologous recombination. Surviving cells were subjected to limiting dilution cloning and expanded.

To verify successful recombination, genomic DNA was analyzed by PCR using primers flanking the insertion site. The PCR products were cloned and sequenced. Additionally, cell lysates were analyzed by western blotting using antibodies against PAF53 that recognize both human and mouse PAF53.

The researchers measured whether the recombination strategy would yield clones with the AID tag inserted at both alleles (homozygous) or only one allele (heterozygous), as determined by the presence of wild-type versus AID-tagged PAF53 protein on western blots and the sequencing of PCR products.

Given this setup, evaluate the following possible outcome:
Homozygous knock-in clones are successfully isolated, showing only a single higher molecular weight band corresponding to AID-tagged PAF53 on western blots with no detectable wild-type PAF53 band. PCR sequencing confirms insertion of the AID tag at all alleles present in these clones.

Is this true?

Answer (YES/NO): NO